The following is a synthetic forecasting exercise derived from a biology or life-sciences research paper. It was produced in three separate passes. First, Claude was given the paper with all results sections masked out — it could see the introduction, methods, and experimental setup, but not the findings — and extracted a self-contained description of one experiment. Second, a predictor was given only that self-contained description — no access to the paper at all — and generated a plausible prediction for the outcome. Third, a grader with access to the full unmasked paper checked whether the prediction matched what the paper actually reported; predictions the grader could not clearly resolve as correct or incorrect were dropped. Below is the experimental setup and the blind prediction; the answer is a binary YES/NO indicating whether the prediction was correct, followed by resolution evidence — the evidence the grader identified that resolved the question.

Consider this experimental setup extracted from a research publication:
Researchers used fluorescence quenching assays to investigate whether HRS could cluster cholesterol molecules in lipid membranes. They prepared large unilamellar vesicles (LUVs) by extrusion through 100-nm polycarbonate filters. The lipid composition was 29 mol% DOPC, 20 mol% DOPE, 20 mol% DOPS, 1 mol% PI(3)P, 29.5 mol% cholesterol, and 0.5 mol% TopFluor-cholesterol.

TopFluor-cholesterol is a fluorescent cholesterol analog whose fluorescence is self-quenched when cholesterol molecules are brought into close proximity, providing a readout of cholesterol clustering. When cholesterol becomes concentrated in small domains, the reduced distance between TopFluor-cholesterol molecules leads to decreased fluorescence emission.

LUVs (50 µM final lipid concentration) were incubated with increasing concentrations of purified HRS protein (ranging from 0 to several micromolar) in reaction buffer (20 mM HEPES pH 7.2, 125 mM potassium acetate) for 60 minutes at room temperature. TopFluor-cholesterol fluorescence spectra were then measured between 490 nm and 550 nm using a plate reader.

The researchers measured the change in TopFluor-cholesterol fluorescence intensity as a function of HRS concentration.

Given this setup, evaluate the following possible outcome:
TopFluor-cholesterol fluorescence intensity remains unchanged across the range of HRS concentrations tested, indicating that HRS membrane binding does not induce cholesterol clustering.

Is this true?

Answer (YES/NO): NO